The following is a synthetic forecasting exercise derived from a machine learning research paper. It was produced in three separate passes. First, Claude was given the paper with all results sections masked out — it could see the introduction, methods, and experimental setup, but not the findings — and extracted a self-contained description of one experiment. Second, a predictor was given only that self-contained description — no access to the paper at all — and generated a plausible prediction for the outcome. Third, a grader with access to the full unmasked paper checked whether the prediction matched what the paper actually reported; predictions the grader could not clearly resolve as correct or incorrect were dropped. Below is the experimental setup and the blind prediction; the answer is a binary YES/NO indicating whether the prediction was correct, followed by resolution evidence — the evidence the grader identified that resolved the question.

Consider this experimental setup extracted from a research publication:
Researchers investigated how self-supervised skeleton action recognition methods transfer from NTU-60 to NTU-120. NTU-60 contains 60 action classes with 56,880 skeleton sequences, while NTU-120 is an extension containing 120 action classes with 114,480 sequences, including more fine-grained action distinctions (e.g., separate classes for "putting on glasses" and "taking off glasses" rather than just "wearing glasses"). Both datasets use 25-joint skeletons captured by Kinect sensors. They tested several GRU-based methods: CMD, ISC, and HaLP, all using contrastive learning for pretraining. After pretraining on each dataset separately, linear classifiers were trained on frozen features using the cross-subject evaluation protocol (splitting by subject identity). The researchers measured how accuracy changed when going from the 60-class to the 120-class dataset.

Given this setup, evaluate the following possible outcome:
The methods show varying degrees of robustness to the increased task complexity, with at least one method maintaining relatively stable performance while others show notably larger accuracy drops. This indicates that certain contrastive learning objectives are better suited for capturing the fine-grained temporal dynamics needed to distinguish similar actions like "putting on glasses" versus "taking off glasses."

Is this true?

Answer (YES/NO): NO